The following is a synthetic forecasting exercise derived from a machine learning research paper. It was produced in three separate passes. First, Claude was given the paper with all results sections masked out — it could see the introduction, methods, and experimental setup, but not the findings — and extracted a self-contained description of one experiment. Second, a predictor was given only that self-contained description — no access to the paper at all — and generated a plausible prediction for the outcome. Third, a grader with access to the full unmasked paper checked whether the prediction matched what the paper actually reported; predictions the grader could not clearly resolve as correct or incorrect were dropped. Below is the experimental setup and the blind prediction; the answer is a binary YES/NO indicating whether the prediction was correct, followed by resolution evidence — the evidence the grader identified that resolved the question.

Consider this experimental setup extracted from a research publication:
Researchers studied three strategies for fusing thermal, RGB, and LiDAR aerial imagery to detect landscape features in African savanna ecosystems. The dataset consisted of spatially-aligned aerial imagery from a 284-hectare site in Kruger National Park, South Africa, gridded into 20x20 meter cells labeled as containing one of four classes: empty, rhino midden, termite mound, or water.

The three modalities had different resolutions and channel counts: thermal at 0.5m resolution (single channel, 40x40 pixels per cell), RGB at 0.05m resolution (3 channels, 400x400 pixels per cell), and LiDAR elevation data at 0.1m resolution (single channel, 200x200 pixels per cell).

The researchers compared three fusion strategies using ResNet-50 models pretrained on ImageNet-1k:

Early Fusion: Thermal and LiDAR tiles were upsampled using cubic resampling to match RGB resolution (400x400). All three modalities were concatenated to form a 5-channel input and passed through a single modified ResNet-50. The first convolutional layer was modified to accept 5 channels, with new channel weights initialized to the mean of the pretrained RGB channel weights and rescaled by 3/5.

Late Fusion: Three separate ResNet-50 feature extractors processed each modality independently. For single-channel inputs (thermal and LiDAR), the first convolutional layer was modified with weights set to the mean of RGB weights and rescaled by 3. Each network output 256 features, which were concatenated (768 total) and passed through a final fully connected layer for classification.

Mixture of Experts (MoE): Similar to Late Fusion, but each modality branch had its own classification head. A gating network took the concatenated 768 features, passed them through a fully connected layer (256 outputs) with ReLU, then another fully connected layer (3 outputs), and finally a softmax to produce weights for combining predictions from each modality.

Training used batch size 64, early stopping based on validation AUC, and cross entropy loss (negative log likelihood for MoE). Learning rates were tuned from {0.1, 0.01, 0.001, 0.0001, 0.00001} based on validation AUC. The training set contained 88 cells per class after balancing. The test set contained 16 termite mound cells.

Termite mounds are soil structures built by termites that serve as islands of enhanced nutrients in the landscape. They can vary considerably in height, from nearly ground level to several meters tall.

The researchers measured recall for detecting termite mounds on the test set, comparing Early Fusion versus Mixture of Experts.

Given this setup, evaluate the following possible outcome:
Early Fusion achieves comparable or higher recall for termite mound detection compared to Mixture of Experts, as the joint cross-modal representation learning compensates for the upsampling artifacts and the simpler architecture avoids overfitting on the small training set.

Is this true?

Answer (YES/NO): NO